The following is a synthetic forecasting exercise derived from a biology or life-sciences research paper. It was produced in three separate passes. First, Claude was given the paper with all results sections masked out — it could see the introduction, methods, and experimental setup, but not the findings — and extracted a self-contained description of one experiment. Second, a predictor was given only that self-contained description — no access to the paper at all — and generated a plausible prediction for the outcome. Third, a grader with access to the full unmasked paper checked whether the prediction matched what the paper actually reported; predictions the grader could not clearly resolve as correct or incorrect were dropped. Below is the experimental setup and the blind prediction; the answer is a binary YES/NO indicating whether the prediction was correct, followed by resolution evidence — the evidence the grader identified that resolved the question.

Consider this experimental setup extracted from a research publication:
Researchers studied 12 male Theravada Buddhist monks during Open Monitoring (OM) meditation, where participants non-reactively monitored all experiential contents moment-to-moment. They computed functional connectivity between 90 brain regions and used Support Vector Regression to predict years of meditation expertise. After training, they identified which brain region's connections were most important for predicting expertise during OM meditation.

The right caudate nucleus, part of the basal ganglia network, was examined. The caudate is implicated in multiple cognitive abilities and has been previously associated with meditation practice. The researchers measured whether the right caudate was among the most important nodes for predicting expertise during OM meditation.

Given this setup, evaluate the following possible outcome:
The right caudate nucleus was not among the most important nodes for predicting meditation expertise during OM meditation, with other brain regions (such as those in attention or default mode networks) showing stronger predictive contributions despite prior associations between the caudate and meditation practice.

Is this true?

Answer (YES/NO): NO